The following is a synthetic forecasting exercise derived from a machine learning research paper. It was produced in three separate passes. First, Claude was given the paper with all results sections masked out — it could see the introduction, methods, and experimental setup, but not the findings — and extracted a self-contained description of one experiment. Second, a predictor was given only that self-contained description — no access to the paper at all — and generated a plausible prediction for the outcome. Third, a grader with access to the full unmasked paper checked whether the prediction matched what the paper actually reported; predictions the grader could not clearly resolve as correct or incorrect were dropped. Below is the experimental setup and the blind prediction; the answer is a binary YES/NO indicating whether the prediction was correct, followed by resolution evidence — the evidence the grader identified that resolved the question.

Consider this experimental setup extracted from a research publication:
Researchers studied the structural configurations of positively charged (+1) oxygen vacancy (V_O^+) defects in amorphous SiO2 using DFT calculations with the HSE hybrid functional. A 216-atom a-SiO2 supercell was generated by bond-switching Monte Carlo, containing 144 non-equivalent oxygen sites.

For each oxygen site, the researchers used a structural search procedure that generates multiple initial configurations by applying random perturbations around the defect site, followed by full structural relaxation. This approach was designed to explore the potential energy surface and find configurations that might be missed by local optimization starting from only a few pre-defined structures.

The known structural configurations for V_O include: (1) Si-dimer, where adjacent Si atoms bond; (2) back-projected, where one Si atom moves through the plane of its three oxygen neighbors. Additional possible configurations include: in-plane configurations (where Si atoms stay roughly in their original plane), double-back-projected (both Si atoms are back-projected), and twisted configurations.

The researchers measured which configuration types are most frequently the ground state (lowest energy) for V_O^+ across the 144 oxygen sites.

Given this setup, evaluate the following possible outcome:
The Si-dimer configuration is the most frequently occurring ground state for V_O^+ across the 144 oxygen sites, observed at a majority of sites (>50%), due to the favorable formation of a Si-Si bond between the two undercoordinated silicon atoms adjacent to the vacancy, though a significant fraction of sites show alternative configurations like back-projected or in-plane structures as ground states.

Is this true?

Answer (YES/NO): NO